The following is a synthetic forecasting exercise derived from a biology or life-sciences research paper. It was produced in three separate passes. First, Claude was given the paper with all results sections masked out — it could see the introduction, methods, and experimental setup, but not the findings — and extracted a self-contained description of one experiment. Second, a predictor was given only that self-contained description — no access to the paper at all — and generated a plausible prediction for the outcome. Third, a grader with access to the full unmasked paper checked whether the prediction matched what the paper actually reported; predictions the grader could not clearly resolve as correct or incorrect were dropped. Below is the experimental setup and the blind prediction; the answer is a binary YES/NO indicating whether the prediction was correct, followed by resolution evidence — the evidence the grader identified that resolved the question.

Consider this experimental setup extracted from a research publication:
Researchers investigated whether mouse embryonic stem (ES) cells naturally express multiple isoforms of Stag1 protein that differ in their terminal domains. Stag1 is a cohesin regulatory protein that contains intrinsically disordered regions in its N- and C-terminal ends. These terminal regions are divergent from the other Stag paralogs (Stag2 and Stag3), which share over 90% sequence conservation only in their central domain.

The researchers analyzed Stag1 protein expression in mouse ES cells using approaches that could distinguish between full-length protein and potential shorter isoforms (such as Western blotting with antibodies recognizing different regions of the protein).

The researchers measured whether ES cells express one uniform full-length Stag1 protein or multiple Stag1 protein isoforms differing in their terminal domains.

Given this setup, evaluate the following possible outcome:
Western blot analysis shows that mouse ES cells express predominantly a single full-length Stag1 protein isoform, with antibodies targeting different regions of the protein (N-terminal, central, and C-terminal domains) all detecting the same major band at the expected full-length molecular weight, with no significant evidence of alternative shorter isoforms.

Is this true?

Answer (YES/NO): NO